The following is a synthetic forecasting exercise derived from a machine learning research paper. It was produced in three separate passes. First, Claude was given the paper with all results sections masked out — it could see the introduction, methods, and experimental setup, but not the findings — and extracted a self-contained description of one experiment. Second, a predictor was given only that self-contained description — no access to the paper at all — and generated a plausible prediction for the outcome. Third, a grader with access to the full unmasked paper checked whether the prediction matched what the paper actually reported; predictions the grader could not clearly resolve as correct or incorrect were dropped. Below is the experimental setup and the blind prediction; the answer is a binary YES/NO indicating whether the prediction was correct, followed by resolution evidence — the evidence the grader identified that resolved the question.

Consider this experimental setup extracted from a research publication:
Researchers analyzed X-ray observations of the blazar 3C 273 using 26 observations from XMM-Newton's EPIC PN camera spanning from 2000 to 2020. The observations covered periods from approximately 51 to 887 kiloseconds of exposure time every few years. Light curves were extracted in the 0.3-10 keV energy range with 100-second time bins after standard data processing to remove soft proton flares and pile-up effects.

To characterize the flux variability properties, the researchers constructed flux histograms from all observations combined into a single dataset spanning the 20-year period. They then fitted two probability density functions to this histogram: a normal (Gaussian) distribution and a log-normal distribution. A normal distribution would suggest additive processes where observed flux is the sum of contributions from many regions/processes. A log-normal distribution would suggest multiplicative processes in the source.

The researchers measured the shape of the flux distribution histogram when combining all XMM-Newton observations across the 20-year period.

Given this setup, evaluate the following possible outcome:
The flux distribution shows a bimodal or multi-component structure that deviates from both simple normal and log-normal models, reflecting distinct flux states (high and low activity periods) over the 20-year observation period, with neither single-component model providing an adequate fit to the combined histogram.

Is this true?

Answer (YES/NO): YES